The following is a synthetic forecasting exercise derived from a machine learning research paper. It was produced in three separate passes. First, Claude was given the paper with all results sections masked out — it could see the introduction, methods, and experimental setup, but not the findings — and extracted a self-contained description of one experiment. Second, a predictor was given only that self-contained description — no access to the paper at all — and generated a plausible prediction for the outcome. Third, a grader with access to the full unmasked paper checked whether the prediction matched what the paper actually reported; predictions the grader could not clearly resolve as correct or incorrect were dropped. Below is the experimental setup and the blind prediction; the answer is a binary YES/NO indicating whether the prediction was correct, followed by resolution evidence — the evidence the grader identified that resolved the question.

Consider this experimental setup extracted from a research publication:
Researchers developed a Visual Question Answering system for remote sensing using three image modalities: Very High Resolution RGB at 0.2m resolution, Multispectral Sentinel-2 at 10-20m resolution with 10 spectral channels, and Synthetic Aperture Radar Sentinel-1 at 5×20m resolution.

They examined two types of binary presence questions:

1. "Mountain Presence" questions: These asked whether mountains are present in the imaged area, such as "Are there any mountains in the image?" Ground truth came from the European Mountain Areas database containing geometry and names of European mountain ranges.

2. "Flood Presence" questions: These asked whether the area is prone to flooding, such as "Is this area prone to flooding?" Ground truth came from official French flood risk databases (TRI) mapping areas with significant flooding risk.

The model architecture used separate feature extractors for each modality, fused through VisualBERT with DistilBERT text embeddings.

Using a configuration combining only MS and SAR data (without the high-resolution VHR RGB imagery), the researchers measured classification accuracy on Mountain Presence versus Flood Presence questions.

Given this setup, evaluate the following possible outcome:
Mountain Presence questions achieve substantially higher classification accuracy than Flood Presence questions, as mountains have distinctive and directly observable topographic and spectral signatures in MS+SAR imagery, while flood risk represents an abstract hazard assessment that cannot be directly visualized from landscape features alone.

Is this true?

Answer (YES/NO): NO